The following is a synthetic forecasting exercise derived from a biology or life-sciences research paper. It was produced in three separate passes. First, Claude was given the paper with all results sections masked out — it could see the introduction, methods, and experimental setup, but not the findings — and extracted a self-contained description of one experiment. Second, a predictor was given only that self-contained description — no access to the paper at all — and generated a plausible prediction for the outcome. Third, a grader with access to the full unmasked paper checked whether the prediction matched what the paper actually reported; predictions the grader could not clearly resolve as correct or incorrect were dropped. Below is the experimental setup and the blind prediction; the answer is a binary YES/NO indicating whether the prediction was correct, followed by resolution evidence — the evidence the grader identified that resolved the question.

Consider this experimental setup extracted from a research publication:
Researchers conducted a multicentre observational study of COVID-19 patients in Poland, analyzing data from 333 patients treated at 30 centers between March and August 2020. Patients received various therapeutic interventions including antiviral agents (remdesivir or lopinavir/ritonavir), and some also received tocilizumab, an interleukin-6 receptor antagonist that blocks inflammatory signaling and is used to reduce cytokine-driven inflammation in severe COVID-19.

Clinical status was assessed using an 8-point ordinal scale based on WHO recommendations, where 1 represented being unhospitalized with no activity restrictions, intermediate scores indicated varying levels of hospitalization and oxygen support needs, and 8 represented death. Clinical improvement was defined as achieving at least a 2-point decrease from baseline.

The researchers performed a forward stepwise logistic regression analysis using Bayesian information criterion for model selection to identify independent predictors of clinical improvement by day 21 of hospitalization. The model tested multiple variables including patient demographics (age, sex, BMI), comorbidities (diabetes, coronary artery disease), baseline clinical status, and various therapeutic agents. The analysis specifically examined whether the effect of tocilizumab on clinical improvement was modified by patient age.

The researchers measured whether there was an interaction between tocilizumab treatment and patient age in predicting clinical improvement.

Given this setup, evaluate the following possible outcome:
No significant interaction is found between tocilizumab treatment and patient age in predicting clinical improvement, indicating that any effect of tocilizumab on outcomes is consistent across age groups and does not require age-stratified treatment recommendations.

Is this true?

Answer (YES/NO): NO